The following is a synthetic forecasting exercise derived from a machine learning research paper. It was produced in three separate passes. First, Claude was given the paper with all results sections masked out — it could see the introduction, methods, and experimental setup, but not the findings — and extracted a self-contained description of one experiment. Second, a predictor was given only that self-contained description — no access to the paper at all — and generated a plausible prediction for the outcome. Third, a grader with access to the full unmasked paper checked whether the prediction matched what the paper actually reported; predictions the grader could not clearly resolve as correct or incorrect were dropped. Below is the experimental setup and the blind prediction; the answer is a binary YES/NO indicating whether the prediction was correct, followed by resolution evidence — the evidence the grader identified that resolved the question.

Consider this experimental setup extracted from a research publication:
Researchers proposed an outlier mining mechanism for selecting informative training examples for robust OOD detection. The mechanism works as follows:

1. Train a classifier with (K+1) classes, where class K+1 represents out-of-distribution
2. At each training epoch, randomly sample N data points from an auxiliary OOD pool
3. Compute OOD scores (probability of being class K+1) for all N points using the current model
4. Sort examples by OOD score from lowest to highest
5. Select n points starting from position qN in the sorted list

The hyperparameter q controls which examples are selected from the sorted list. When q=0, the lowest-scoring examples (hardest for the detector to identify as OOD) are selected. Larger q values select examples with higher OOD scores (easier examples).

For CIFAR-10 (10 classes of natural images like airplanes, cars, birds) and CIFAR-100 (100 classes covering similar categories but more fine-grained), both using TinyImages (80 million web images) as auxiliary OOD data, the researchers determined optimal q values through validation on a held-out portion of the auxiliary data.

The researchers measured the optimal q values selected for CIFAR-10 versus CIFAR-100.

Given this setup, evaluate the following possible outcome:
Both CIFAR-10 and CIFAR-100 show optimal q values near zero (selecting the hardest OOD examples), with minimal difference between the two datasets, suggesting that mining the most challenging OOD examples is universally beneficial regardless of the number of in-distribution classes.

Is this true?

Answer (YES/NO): NO